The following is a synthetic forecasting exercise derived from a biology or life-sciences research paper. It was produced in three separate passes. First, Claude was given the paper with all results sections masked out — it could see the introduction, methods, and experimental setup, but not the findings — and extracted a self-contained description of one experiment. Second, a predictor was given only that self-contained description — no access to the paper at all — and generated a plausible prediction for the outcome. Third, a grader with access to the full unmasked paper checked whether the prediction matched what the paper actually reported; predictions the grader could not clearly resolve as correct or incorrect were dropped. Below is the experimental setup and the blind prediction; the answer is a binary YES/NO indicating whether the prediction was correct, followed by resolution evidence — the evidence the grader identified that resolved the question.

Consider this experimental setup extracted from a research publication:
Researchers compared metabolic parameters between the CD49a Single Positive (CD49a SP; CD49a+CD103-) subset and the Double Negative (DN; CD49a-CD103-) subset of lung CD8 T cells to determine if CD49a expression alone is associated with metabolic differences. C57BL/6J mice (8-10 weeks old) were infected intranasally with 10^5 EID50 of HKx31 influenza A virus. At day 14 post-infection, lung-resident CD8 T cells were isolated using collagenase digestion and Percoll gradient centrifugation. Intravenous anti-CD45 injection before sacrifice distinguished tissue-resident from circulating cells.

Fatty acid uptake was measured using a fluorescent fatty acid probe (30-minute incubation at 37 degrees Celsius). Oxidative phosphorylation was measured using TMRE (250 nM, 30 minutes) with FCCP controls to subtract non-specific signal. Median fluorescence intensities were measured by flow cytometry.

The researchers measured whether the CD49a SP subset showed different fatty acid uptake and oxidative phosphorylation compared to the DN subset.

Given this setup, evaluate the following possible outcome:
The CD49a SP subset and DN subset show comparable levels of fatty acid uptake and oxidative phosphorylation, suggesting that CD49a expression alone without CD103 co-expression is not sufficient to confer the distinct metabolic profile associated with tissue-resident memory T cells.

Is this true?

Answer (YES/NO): NO